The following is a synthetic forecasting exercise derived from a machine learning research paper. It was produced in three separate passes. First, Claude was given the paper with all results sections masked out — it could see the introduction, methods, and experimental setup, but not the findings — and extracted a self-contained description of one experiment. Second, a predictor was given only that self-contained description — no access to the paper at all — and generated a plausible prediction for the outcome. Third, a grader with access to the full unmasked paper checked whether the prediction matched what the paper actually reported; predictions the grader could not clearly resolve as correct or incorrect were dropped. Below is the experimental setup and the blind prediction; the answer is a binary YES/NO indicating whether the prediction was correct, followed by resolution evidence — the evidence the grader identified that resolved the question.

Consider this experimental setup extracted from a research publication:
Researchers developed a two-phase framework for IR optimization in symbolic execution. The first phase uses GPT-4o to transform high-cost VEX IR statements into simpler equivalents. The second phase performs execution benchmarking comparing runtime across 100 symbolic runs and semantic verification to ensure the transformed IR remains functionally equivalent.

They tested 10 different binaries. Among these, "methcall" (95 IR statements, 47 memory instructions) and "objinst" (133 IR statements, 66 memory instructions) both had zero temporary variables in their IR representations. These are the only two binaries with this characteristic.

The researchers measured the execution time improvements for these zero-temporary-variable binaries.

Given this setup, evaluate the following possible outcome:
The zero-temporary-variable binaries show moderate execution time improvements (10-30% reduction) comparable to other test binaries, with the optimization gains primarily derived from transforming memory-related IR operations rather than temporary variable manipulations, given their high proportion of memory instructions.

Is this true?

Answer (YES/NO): NO